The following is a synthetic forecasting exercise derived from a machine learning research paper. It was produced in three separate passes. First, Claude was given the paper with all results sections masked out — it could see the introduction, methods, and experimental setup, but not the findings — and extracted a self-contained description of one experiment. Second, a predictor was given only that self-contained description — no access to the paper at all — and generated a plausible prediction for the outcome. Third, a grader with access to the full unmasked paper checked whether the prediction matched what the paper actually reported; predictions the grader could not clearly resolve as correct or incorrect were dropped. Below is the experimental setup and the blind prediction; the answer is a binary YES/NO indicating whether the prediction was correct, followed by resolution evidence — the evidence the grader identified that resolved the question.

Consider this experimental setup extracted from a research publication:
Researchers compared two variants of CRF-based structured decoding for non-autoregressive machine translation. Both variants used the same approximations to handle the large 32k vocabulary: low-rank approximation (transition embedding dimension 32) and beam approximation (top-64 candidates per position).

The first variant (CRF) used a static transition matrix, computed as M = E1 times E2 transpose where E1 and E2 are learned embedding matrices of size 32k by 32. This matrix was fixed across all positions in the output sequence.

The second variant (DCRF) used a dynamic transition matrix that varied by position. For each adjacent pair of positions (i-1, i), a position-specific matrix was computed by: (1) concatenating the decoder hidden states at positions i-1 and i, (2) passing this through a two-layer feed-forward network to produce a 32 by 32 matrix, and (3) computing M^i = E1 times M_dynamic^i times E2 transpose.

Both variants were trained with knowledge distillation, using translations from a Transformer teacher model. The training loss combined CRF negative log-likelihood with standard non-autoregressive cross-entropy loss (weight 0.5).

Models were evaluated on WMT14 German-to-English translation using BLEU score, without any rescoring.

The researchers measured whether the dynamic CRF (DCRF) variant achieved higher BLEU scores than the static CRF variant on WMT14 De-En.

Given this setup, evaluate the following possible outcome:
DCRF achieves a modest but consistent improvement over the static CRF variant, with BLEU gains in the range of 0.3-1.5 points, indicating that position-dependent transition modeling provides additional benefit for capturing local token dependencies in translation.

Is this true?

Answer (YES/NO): YES